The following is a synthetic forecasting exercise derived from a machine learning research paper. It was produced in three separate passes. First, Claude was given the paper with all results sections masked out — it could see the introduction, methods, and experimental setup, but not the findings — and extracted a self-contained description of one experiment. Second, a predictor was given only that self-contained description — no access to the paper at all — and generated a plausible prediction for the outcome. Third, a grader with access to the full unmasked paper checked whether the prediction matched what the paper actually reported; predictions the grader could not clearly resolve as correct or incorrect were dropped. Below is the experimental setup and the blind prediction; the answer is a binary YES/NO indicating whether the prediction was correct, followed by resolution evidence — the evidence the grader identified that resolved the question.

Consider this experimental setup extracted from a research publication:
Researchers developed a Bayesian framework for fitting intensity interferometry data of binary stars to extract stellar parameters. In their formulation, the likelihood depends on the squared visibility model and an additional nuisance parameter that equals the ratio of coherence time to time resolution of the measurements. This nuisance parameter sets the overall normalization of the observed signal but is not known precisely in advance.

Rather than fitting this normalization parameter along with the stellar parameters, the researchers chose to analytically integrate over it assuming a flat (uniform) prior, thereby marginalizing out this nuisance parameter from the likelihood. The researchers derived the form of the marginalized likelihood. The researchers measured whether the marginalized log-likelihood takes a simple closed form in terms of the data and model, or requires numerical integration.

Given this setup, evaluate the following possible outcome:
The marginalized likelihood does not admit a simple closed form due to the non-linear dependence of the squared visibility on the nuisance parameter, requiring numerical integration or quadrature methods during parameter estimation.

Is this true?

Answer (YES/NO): NO